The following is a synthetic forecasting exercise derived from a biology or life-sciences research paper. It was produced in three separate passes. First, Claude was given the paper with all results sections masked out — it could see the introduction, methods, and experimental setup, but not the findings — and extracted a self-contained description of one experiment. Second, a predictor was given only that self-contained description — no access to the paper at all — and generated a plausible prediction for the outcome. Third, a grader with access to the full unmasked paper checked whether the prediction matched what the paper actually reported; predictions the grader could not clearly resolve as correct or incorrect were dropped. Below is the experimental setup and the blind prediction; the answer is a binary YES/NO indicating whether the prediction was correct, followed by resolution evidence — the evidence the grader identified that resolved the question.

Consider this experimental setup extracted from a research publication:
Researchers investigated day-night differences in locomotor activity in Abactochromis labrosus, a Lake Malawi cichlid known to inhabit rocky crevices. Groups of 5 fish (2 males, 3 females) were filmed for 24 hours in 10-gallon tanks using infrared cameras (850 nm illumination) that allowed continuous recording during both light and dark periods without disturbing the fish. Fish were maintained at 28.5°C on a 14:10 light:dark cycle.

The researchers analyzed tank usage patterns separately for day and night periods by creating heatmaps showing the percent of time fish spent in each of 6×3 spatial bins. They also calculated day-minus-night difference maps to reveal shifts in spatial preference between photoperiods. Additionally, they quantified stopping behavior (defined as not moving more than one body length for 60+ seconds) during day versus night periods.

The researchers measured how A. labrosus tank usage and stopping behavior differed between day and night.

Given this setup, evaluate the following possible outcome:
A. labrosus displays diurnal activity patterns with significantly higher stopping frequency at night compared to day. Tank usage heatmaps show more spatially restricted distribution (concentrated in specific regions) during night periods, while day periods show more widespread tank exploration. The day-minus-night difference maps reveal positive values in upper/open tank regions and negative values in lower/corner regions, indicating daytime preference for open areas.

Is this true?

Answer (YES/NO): NO